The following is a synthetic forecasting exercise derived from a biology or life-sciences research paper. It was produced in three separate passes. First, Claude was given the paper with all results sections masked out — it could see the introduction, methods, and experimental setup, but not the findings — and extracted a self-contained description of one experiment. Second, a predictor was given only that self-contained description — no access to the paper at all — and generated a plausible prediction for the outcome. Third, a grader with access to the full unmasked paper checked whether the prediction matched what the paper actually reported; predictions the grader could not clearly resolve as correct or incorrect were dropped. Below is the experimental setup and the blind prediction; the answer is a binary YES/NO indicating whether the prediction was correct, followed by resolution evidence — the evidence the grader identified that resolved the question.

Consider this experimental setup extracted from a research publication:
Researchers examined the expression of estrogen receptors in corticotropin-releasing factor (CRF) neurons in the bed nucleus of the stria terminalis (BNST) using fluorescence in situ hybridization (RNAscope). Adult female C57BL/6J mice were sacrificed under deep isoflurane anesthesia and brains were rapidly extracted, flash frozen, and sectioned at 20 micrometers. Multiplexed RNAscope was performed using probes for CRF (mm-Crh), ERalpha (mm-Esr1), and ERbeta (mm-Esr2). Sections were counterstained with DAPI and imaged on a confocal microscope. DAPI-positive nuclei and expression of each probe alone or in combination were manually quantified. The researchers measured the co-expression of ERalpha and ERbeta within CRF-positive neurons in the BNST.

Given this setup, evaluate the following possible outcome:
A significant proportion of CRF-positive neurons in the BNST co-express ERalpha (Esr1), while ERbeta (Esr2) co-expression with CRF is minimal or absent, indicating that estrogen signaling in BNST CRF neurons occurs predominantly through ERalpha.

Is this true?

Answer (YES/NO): YES